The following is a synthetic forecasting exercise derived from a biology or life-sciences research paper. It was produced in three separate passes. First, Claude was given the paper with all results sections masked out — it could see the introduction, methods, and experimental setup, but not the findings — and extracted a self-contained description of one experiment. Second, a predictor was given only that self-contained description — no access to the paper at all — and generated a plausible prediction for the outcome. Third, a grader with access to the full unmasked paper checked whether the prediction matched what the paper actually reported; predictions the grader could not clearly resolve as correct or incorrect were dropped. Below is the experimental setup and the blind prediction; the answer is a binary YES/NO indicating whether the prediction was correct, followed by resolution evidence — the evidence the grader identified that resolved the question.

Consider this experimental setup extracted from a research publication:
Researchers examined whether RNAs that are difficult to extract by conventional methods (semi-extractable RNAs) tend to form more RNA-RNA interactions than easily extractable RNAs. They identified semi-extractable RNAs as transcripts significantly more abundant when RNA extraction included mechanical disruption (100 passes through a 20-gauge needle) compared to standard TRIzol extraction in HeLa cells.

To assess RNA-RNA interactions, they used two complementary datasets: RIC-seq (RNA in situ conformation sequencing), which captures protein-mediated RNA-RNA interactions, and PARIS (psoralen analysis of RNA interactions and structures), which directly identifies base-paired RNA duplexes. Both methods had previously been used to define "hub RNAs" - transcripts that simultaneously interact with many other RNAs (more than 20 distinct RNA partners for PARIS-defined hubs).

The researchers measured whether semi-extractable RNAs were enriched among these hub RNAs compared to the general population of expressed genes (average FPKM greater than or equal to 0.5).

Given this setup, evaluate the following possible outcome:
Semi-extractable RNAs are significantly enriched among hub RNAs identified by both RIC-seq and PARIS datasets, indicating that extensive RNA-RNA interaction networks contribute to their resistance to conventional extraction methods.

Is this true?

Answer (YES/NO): NO